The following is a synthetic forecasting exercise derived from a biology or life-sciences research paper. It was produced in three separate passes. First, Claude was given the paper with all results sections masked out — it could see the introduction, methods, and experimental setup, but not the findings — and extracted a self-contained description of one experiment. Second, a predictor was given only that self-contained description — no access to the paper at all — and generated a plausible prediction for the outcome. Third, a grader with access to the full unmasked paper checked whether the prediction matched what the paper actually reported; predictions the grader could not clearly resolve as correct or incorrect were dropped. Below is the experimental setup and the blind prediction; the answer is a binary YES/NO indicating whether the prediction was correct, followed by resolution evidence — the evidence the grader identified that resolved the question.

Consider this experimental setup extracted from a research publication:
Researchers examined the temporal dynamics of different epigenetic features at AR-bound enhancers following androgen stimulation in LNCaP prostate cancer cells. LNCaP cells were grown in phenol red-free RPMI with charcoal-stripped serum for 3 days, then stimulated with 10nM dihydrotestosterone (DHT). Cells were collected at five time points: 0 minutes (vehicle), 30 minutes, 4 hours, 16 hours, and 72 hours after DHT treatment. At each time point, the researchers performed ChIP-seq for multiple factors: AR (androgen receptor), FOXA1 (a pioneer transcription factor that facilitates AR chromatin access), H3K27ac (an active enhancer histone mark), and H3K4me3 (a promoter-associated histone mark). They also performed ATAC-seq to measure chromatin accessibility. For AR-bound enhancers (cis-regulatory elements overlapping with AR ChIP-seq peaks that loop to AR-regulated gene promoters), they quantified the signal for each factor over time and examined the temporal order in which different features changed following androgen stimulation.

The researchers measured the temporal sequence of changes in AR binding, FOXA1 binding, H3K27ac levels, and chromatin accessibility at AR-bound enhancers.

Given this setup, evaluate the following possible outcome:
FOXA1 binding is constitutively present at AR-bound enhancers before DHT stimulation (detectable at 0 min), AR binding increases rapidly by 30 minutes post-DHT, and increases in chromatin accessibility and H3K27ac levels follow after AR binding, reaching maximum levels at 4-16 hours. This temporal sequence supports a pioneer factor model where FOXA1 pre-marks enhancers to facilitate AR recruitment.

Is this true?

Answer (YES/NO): NO